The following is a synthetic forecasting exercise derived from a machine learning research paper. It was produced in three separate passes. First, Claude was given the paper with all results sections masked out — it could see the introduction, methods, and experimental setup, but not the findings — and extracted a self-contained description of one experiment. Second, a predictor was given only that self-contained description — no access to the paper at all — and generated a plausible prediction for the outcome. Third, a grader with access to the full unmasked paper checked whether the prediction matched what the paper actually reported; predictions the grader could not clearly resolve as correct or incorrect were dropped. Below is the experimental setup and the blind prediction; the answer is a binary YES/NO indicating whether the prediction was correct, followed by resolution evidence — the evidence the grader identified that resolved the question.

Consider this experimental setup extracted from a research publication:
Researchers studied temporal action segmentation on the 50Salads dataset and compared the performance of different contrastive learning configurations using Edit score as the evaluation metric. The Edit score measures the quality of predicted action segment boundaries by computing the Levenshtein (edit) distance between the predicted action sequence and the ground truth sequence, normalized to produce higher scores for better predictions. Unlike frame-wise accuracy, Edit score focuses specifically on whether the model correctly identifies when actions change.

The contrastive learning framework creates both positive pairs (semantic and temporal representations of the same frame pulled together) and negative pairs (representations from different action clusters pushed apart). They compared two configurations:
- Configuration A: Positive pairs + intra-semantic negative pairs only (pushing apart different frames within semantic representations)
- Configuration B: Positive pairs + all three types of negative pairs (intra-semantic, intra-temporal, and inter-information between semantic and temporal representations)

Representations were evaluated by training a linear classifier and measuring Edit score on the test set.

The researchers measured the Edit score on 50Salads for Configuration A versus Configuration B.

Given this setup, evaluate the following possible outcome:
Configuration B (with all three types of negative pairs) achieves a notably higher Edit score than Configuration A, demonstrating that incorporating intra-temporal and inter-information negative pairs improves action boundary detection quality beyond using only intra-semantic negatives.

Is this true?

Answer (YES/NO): YES